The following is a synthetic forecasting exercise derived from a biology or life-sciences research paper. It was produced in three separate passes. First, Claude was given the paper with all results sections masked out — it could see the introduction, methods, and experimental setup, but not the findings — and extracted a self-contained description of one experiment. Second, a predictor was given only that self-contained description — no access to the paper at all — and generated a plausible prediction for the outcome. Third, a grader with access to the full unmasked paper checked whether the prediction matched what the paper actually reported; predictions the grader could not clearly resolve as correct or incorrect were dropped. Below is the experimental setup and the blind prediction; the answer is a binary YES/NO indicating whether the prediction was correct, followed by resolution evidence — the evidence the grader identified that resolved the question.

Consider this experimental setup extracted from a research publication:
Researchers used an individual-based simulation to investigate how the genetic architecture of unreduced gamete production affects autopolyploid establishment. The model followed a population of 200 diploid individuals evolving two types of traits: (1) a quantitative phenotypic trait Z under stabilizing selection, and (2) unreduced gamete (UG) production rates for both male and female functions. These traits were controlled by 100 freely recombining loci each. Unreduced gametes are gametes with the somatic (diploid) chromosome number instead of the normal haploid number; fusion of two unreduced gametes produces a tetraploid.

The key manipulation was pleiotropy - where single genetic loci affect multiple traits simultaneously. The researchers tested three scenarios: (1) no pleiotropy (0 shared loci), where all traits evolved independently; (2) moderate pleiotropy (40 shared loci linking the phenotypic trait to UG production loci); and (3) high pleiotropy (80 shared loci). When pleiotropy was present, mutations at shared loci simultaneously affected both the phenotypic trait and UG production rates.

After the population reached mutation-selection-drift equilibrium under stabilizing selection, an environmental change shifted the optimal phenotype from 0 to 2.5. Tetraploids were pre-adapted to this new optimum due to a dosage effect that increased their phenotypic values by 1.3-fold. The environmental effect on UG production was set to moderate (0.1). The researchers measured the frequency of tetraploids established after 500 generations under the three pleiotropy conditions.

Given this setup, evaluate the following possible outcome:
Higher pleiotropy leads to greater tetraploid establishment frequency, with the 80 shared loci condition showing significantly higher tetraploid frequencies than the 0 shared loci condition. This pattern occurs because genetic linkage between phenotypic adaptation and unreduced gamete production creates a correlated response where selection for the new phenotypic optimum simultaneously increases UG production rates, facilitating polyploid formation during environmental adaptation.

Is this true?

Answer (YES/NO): NO